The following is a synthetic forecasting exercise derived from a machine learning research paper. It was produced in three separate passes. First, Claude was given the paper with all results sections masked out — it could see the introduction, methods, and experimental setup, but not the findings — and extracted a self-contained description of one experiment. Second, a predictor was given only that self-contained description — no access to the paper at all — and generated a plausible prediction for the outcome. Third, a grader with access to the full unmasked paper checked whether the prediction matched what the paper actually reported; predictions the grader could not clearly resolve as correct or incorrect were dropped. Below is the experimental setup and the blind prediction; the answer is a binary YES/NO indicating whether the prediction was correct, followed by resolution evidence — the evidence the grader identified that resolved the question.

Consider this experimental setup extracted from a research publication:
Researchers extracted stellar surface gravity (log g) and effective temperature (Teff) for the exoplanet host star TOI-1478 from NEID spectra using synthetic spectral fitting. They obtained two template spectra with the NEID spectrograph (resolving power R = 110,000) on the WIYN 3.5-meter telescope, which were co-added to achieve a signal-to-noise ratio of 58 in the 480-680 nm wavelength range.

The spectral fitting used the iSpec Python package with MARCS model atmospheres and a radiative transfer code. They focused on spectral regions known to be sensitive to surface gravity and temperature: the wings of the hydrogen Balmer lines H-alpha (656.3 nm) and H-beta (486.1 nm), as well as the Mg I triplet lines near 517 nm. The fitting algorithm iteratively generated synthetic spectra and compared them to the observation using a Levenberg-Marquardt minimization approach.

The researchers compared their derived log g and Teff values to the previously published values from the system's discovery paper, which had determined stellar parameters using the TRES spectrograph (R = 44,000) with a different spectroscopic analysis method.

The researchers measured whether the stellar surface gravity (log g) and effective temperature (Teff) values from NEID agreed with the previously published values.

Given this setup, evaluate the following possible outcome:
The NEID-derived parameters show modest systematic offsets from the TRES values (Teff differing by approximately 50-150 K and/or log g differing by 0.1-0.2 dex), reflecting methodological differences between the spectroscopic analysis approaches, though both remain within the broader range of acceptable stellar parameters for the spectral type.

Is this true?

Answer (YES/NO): YES